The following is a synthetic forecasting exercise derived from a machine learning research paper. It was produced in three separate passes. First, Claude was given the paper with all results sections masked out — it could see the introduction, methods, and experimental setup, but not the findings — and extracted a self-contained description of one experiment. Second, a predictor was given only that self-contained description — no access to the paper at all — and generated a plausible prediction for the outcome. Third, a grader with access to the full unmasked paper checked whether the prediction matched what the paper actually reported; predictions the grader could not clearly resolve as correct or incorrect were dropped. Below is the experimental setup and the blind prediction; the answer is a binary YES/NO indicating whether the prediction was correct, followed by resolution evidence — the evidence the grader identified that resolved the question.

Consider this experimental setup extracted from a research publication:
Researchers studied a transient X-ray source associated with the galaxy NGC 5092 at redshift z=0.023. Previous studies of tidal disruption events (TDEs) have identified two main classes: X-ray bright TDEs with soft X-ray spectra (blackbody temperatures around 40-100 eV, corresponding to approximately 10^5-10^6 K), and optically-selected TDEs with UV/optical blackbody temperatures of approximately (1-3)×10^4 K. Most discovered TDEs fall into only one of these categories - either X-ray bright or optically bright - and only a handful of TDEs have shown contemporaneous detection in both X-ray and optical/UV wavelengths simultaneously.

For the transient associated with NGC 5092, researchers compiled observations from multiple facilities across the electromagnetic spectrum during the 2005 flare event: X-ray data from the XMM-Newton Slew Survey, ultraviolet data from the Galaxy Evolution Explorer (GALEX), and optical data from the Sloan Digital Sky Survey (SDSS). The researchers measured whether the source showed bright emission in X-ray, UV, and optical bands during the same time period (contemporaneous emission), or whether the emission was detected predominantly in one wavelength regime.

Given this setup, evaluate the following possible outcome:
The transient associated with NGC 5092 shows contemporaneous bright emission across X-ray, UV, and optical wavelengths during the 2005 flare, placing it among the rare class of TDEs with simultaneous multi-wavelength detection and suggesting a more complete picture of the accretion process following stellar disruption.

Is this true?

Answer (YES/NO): YES